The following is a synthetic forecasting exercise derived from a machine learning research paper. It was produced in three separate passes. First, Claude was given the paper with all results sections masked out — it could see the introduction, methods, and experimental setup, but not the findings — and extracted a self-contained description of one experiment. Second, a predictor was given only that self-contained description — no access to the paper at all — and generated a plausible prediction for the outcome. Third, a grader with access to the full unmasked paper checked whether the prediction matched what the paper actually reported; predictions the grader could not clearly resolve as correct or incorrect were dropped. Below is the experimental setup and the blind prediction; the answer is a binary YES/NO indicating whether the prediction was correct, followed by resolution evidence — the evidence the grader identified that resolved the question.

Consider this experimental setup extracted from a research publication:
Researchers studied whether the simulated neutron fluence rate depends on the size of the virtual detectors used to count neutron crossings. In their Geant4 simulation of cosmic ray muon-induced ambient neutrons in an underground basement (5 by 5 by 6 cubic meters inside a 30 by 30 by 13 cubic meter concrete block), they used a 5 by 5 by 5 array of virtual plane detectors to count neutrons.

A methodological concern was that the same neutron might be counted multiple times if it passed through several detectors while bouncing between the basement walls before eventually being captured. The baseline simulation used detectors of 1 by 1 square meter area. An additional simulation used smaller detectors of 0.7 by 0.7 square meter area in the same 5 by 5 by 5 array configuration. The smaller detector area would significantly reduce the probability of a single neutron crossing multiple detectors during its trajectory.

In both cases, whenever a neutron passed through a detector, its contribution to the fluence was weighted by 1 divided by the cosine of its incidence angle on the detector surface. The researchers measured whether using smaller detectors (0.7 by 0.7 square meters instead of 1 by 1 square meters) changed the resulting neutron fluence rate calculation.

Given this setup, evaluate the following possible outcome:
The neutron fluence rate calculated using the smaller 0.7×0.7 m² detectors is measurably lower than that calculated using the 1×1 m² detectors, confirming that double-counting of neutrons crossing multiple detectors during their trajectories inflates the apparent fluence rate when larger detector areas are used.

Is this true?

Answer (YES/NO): NO